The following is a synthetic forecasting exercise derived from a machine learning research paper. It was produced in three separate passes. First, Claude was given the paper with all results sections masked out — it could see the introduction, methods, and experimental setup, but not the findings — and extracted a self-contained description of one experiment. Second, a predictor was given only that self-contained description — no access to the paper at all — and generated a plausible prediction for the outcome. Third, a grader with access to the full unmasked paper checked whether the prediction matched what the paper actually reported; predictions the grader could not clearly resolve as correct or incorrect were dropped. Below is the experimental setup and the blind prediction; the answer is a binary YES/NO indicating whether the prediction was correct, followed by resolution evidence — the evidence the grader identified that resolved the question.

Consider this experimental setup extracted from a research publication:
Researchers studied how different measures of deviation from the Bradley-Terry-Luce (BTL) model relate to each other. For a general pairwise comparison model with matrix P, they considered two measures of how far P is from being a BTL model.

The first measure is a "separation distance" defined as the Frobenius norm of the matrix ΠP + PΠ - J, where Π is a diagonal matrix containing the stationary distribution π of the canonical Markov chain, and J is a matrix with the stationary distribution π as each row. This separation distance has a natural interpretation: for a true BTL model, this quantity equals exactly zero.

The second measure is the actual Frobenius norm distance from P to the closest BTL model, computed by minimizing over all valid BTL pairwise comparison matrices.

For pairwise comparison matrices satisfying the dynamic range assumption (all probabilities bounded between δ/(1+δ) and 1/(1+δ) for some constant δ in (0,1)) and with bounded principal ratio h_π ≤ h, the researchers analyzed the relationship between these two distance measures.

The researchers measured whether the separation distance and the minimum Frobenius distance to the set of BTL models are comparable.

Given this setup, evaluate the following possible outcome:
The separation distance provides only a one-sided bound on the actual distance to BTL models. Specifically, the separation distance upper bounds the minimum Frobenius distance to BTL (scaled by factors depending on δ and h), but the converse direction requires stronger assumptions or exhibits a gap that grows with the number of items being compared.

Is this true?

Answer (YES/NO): NO